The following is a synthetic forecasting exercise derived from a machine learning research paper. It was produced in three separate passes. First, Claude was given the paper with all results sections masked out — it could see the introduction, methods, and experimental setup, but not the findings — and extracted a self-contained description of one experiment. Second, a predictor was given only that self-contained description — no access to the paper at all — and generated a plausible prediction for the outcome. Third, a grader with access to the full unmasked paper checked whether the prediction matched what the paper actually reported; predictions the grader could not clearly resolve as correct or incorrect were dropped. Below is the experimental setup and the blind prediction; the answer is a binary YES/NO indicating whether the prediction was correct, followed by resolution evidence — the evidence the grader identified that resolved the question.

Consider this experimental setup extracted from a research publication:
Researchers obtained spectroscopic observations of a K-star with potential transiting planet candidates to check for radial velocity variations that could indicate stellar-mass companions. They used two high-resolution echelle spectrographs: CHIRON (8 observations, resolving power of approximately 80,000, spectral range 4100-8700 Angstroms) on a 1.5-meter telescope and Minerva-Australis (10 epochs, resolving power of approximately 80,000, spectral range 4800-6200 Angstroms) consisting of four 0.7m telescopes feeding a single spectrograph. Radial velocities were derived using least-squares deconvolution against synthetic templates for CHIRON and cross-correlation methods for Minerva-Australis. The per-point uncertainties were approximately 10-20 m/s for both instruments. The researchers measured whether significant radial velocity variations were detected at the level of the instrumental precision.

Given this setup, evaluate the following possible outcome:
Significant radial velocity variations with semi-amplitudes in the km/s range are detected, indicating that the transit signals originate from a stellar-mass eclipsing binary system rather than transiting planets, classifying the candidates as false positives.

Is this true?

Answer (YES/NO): NO